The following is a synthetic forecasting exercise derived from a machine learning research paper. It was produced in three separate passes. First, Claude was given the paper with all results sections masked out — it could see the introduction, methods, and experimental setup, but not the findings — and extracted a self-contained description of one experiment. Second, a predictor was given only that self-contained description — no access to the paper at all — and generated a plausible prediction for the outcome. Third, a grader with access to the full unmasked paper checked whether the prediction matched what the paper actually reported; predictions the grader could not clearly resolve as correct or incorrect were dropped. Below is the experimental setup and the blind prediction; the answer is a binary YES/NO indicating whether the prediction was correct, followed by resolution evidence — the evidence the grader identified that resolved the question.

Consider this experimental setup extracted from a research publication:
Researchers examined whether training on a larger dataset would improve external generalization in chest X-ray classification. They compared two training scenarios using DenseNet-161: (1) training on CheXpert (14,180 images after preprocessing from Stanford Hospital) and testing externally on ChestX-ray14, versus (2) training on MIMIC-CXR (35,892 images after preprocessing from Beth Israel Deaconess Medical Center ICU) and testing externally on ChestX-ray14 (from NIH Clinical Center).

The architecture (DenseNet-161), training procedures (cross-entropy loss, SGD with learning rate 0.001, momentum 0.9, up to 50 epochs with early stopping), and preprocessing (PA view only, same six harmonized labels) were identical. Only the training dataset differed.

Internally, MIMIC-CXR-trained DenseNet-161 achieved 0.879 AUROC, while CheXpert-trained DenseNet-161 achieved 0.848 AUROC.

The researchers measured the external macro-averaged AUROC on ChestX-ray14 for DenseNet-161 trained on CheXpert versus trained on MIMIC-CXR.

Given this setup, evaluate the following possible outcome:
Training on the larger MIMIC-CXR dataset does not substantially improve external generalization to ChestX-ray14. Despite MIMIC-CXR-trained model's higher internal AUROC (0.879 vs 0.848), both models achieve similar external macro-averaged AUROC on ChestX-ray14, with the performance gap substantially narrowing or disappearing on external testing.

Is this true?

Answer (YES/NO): NO